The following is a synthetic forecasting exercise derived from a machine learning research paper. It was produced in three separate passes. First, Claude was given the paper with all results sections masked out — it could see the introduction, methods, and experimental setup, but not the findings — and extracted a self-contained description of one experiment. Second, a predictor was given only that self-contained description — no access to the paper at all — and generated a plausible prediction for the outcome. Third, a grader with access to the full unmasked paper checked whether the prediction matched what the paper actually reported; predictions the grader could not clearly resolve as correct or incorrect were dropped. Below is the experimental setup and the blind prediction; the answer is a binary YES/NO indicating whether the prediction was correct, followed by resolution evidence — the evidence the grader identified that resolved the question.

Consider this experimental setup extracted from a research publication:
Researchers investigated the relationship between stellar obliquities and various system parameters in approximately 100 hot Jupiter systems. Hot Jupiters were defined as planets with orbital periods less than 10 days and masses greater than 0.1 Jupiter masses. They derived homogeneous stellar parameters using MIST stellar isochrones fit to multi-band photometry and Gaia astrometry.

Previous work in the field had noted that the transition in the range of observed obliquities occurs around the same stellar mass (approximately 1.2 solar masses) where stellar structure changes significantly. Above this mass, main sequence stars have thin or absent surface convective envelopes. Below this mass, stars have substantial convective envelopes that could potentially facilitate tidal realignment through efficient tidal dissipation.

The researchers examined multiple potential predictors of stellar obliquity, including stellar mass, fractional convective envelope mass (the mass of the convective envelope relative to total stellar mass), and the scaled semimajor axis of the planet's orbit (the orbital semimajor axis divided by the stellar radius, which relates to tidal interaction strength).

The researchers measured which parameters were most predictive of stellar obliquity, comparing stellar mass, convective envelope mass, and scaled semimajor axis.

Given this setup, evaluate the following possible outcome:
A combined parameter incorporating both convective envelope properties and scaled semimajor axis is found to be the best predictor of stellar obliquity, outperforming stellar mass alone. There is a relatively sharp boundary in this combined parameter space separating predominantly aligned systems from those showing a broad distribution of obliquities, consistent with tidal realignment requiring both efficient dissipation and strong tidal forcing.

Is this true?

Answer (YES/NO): NO